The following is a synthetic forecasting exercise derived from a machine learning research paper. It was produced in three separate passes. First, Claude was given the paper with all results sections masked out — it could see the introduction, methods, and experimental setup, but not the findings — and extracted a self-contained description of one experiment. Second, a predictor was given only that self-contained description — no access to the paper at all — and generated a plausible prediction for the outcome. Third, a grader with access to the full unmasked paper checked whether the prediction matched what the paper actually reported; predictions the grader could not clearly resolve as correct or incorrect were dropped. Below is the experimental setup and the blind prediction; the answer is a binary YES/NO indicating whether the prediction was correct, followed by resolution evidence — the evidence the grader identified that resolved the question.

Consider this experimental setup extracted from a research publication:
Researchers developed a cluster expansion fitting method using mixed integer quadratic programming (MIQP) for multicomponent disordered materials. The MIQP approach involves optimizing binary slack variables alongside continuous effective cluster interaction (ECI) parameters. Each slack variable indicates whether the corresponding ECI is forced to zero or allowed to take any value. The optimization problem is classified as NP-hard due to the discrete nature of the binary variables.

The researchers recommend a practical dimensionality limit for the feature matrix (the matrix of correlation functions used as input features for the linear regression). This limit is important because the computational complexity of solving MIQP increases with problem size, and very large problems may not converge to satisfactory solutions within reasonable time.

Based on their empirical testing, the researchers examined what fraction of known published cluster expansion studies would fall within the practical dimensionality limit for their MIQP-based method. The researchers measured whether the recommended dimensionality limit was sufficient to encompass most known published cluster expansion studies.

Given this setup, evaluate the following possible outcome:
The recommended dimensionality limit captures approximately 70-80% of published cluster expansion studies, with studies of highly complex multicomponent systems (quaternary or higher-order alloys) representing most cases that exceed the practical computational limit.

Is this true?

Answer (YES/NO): NO